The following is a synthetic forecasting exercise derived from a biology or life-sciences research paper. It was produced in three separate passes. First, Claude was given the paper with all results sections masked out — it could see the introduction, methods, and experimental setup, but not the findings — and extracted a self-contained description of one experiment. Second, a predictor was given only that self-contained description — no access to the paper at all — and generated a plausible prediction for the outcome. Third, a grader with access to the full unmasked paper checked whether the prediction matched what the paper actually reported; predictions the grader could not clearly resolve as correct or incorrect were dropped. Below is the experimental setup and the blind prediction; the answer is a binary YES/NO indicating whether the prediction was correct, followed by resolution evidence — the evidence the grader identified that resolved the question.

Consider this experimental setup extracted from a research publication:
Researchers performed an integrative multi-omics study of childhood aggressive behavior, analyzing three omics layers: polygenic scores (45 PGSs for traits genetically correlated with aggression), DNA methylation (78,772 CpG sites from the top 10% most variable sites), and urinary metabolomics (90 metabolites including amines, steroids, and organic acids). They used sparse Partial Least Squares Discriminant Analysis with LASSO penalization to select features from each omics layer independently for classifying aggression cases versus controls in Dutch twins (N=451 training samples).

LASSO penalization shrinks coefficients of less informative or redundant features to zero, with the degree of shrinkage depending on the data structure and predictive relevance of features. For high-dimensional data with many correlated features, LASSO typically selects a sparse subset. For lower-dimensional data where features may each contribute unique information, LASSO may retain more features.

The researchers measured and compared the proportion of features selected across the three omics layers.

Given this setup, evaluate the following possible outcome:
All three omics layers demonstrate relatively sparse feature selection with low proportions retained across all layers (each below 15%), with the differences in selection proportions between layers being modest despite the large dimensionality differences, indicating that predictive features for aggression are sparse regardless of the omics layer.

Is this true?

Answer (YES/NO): NO